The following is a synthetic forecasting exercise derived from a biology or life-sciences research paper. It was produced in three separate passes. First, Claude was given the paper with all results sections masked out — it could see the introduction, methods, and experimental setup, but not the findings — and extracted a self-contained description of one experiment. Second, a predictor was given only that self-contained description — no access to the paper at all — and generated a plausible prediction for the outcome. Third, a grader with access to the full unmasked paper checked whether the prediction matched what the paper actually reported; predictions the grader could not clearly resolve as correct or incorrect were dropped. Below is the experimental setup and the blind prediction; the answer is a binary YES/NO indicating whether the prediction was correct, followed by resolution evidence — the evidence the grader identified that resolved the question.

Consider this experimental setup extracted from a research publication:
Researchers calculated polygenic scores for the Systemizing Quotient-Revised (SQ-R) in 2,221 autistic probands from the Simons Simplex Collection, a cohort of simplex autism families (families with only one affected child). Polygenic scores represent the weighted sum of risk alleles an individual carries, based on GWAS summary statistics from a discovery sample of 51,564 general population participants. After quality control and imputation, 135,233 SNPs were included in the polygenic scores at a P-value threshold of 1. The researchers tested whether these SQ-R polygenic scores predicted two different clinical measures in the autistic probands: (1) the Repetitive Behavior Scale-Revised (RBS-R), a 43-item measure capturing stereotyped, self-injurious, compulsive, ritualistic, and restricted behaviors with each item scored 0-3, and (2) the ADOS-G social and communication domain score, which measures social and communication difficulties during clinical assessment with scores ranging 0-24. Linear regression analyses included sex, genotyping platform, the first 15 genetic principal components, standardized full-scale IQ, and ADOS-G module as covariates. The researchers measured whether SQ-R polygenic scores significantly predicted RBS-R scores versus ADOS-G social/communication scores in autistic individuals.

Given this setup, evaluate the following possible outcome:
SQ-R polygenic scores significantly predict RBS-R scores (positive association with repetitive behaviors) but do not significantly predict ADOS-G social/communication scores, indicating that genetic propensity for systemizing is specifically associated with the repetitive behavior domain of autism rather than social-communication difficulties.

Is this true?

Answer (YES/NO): YES